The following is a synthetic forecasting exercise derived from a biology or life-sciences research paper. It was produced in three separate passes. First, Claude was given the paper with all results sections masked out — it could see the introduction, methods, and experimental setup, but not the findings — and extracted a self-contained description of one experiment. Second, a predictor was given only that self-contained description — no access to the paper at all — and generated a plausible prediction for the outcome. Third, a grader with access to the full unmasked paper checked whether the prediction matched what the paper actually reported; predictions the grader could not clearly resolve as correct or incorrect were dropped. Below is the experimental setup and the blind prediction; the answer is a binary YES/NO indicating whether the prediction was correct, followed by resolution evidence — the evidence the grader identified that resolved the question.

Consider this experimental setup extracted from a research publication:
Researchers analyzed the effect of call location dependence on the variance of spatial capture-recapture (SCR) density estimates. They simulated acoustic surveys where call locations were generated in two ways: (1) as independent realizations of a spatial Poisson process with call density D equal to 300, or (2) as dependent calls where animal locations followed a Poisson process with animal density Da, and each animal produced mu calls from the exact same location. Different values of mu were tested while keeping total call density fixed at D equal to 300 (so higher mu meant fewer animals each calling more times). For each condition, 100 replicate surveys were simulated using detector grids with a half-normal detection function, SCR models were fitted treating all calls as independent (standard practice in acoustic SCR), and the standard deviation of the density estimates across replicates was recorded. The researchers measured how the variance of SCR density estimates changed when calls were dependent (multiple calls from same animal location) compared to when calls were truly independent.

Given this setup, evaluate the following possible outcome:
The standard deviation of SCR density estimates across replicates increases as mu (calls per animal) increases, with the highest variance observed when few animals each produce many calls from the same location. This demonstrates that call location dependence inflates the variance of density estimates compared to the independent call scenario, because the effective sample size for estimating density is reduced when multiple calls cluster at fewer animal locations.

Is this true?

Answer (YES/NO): NO